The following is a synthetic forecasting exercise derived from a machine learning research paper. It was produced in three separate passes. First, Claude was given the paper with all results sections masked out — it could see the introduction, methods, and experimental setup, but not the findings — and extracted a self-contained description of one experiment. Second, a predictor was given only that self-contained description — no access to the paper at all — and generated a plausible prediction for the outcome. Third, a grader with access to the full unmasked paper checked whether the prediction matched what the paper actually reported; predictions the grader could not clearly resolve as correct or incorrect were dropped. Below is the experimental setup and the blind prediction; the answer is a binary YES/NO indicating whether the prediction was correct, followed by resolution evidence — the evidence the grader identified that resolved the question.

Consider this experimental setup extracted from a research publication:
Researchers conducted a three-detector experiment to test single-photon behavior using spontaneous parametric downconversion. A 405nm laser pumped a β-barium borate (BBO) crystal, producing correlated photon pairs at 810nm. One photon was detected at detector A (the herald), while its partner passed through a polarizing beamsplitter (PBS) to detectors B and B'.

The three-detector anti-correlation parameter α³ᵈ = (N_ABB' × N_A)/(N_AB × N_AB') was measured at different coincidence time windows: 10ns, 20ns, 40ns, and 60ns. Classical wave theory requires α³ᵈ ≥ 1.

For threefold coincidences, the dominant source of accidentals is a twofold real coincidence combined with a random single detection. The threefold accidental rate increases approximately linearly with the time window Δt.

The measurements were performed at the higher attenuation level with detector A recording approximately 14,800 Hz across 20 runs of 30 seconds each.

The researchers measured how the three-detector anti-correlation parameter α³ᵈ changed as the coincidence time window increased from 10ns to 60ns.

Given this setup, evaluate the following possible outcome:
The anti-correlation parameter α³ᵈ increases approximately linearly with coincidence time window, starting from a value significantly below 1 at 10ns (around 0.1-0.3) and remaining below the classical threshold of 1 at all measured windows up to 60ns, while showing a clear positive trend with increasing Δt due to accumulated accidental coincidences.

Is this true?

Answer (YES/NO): NO